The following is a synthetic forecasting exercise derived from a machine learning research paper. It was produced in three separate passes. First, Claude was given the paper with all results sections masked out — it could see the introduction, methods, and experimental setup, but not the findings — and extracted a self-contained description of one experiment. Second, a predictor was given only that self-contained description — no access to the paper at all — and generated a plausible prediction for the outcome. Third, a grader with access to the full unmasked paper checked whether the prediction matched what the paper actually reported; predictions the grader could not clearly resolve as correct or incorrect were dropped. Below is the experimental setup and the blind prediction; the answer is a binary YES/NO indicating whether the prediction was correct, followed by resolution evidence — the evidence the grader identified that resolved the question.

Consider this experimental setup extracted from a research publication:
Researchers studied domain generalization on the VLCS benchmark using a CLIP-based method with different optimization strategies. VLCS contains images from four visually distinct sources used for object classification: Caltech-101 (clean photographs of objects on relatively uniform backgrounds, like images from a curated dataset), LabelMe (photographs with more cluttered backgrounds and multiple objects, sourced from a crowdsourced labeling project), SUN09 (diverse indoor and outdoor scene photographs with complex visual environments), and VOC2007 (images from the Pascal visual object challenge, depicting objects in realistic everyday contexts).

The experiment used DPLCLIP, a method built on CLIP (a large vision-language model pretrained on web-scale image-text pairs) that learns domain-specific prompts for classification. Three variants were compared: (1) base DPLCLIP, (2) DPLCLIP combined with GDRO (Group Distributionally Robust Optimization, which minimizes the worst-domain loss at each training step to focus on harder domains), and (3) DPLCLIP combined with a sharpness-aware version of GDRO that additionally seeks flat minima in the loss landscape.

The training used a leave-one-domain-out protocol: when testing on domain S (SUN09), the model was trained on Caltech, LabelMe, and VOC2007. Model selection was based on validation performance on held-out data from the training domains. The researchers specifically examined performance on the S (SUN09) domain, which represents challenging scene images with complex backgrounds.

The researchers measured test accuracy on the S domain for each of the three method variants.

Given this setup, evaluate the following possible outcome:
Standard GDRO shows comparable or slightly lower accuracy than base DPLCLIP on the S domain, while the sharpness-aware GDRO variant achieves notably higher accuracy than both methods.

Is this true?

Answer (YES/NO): NO